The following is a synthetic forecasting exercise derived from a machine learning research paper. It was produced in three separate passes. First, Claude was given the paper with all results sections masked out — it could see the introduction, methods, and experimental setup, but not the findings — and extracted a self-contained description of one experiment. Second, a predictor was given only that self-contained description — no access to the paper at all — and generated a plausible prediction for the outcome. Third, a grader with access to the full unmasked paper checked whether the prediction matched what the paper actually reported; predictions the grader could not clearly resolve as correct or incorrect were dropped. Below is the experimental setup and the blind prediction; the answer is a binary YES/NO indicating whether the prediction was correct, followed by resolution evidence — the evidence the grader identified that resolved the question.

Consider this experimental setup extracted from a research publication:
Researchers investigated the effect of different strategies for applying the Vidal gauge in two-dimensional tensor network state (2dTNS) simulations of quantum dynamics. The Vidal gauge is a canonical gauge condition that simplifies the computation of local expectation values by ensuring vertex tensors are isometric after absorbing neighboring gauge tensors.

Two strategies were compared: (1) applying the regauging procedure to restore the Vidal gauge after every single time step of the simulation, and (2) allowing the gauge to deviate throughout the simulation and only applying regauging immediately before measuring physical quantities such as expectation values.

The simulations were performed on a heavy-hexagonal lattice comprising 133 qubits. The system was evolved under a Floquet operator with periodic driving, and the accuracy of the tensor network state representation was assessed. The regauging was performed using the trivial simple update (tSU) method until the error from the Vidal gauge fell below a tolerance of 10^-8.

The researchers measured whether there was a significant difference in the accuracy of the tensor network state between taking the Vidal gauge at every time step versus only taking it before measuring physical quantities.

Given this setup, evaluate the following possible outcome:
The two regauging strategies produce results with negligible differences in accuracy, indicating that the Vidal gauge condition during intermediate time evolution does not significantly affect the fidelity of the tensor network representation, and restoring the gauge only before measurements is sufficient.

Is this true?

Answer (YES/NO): YES